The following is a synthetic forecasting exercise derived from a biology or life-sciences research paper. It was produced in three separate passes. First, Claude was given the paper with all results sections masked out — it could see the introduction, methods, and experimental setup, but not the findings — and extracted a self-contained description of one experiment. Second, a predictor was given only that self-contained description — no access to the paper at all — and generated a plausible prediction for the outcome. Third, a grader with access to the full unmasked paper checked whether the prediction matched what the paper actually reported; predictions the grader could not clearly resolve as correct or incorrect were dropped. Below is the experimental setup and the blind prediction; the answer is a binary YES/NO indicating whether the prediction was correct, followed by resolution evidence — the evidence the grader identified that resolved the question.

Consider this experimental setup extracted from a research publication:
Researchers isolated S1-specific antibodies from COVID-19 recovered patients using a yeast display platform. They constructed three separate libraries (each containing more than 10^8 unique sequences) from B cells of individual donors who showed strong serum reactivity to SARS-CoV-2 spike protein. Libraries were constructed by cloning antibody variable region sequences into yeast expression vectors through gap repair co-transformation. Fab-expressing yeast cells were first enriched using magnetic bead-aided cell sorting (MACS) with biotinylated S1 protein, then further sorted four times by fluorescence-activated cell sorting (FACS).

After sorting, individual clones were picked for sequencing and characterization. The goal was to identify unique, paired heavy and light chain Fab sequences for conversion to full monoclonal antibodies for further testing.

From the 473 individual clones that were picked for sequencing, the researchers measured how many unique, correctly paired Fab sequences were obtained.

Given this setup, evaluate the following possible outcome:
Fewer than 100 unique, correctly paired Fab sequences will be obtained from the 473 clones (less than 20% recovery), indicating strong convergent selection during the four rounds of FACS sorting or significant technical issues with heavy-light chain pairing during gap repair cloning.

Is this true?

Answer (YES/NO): NO